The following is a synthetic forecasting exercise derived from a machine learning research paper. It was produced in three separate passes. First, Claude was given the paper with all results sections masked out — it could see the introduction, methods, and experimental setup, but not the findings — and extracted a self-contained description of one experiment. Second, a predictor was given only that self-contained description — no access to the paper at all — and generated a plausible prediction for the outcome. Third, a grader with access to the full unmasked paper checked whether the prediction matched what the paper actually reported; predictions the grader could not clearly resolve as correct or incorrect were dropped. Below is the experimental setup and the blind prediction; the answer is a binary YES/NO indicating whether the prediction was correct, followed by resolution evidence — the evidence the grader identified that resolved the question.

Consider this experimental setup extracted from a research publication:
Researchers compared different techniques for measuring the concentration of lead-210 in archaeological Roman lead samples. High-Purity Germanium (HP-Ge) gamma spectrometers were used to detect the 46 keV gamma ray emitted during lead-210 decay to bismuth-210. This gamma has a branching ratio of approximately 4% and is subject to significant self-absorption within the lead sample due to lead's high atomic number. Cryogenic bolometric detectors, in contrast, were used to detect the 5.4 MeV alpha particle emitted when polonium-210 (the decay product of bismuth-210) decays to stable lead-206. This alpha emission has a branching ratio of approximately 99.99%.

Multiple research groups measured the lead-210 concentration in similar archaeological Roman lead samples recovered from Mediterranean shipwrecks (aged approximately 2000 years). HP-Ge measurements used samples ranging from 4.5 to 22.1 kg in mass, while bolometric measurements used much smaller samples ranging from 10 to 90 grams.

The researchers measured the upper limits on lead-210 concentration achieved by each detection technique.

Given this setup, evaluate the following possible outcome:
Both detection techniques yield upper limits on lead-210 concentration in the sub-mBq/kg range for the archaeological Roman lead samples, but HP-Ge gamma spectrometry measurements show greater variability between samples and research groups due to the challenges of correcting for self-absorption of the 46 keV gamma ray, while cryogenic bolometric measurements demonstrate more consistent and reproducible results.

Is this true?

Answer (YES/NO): NO